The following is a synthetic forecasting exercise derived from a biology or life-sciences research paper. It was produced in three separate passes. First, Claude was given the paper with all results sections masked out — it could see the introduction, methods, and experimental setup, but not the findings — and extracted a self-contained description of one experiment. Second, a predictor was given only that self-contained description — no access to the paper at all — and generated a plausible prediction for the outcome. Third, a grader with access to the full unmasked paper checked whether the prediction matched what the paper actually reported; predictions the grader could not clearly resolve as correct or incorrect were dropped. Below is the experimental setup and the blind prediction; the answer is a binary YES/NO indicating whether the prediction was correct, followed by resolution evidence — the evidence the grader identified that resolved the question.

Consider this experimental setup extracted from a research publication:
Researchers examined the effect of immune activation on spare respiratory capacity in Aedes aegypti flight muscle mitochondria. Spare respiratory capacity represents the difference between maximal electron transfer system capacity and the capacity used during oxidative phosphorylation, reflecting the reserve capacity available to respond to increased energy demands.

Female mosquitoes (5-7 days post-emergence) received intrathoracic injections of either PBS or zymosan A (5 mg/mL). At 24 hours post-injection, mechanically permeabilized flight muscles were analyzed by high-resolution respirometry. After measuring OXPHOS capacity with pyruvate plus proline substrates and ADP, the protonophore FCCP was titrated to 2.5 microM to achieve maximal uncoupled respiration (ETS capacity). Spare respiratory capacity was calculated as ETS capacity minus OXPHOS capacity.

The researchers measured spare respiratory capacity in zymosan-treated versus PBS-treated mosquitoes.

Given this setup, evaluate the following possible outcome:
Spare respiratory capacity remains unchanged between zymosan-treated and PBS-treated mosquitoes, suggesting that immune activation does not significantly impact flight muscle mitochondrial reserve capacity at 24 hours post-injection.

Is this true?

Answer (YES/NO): NO